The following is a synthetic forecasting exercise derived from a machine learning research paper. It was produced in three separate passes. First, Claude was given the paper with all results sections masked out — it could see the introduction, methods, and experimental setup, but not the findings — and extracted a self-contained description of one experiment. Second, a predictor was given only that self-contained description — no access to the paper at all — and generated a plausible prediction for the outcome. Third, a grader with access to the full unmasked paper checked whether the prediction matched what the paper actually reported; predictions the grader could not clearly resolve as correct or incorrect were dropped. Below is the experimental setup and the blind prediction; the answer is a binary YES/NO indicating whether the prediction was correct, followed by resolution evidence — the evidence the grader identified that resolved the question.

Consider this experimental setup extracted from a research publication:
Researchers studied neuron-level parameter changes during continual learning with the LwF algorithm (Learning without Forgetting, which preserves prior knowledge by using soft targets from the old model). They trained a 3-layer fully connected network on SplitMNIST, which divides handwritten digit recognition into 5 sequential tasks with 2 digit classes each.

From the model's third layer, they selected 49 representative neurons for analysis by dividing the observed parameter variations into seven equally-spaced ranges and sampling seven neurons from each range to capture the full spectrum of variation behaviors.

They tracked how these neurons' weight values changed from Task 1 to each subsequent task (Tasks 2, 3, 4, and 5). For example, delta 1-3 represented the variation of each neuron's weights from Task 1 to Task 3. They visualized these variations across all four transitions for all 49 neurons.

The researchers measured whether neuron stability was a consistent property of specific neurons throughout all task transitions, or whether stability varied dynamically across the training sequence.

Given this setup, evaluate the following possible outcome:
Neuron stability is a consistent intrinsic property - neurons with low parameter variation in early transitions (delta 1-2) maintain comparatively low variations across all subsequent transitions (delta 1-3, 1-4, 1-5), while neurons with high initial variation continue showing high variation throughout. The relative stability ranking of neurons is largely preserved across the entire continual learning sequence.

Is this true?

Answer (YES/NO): YES